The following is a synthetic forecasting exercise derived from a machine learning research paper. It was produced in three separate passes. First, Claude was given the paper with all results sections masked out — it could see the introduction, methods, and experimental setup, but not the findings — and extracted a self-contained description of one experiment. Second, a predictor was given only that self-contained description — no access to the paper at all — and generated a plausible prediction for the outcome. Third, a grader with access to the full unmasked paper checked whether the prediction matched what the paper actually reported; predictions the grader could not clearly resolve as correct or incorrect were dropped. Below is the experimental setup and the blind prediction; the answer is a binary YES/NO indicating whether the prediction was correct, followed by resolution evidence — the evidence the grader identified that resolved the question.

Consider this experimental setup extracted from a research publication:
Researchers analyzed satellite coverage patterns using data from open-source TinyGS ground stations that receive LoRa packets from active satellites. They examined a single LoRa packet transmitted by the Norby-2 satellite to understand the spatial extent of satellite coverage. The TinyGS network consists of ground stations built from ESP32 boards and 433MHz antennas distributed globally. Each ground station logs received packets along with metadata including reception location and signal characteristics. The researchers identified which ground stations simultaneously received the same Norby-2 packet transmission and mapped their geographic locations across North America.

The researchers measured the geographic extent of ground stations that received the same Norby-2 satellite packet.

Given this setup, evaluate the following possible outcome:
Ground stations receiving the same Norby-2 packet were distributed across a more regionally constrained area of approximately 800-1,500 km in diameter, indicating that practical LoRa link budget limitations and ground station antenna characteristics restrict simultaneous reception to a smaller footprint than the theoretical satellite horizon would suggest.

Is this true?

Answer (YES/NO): NO